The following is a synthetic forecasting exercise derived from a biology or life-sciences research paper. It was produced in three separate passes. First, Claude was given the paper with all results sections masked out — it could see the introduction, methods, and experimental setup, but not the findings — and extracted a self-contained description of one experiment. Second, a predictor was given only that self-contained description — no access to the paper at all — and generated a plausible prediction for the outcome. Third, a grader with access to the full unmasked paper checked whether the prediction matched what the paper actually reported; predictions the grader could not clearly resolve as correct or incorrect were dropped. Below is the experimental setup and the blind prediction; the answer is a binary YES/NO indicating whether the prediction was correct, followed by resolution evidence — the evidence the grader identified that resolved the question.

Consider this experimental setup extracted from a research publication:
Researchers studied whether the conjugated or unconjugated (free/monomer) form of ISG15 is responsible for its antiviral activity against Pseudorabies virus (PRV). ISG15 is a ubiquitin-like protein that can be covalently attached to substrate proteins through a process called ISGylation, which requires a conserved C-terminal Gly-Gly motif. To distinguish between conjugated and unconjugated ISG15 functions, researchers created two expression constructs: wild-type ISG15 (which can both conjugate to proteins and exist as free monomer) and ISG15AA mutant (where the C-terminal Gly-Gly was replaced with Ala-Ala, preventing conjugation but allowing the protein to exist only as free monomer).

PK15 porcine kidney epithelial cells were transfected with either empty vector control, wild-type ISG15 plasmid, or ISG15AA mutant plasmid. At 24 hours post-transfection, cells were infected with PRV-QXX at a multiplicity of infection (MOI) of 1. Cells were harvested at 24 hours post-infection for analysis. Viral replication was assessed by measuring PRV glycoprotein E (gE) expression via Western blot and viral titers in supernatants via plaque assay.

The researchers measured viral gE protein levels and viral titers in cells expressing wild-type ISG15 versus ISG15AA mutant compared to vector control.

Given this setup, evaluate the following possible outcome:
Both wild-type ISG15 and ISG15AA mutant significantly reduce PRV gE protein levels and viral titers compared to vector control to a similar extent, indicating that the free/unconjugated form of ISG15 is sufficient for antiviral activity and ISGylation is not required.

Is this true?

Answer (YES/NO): YES